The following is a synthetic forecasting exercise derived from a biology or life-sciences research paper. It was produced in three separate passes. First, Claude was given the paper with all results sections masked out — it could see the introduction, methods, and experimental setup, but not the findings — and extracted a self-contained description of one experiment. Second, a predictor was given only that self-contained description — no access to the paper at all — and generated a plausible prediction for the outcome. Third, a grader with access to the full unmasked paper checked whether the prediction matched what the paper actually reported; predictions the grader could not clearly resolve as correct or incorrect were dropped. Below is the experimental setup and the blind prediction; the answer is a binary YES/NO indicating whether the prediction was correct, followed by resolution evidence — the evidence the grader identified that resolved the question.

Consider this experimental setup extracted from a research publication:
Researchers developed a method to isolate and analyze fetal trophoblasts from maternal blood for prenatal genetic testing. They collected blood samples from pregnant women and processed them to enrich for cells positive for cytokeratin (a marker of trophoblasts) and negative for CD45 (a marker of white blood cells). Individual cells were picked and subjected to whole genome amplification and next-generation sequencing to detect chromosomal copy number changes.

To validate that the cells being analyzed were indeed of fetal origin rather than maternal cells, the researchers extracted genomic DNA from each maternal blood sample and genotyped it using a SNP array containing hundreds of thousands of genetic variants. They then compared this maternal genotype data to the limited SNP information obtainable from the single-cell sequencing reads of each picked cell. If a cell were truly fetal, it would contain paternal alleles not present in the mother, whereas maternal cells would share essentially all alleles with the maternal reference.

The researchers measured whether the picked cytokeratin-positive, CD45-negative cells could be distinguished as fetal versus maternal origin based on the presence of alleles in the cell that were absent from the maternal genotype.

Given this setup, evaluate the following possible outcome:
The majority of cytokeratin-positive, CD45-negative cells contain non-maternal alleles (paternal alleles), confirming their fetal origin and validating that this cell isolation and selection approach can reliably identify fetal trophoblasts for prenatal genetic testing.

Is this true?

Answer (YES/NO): YES